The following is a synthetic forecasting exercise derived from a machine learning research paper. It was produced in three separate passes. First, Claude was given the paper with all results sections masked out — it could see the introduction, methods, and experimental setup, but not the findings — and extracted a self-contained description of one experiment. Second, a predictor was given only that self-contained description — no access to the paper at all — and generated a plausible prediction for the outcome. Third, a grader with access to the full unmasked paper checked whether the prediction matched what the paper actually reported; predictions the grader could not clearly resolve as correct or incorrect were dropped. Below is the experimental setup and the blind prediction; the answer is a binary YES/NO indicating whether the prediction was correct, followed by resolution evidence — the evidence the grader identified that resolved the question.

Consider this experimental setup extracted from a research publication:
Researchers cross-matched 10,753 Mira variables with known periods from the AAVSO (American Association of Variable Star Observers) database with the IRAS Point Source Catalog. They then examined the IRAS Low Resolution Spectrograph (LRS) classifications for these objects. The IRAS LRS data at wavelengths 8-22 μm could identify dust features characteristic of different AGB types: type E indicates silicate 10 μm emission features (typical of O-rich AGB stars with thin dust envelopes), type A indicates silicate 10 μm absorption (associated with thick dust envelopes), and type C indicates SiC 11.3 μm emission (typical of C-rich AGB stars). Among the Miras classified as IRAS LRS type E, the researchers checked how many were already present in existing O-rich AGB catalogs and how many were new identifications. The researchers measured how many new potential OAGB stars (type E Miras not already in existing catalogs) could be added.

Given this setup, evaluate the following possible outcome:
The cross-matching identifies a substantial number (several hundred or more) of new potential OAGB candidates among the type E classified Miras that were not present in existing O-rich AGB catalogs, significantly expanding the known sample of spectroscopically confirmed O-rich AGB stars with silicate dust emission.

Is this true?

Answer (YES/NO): NO